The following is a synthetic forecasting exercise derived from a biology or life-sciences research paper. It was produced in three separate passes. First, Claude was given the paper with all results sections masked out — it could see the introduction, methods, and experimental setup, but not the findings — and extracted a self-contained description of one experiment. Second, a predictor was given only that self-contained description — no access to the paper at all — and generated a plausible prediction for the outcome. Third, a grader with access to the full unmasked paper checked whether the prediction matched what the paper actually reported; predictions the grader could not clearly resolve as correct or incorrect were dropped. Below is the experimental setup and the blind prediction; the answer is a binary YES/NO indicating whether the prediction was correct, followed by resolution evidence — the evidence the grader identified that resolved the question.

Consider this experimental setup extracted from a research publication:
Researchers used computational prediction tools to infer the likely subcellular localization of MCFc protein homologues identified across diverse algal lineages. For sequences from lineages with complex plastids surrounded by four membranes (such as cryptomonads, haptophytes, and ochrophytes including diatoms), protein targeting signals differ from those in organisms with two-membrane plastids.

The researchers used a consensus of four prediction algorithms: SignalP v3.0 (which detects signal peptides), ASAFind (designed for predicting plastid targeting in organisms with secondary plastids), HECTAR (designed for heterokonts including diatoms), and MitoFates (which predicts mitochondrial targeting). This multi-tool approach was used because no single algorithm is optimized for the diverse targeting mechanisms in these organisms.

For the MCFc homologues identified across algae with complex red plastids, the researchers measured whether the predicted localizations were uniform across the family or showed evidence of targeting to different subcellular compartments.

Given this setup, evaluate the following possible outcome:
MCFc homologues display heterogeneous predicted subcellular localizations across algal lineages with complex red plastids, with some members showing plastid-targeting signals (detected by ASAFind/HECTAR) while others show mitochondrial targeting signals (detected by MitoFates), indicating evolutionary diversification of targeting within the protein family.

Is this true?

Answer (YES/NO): YES